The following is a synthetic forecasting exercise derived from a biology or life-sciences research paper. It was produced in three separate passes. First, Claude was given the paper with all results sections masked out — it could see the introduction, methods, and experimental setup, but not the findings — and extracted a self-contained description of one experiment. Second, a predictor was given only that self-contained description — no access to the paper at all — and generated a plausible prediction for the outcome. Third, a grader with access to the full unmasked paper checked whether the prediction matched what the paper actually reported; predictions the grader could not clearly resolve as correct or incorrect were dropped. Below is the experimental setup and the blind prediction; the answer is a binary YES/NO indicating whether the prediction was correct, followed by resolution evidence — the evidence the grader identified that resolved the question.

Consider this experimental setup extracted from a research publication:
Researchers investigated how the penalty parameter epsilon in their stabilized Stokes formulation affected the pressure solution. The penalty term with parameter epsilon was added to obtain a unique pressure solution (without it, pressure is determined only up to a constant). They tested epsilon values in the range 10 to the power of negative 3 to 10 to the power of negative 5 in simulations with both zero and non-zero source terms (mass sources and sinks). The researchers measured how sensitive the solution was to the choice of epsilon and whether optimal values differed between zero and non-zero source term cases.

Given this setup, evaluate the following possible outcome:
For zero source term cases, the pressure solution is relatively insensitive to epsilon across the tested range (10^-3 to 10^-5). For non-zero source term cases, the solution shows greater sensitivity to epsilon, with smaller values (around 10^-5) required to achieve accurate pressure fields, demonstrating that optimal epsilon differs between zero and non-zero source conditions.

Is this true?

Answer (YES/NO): NO